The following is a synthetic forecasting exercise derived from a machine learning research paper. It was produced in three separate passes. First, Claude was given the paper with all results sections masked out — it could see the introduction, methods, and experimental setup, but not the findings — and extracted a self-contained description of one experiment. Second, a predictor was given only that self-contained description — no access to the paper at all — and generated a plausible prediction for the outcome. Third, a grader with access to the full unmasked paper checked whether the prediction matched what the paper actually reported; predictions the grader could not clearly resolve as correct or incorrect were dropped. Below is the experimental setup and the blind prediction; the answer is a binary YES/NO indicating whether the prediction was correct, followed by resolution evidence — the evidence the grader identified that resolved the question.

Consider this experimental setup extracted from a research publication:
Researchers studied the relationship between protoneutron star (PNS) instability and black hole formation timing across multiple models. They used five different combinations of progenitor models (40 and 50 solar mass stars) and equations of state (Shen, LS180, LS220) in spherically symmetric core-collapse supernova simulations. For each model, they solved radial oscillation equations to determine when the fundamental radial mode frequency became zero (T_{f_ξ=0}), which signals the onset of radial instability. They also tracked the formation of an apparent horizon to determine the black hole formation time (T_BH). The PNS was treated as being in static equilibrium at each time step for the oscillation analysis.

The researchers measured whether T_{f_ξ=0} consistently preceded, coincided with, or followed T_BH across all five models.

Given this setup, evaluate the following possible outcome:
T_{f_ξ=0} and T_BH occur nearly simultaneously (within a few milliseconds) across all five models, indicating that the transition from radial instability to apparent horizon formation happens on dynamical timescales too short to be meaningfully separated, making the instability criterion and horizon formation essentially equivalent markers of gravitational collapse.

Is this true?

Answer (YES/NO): NO